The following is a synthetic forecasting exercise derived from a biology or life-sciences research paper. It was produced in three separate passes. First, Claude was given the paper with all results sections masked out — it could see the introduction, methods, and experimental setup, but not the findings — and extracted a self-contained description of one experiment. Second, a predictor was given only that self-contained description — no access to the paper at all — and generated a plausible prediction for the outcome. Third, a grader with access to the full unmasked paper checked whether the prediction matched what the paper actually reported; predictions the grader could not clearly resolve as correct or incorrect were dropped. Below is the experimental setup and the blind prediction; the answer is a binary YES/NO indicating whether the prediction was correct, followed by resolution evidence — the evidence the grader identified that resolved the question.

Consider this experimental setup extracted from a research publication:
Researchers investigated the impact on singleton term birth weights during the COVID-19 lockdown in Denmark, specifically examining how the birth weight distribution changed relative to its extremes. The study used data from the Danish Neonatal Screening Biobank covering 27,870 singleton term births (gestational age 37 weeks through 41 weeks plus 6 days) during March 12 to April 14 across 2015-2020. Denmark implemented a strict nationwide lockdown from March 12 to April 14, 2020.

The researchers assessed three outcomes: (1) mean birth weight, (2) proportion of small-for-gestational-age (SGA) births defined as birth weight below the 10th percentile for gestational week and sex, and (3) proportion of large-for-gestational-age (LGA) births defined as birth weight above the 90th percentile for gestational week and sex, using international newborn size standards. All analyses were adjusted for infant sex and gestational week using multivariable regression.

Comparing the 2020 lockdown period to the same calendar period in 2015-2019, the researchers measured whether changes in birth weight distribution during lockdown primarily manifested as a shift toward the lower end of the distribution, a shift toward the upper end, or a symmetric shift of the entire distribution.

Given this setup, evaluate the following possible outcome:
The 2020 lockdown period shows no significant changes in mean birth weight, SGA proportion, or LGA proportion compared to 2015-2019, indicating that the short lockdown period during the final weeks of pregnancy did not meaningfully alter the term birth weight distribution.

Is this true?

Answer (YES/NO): NO